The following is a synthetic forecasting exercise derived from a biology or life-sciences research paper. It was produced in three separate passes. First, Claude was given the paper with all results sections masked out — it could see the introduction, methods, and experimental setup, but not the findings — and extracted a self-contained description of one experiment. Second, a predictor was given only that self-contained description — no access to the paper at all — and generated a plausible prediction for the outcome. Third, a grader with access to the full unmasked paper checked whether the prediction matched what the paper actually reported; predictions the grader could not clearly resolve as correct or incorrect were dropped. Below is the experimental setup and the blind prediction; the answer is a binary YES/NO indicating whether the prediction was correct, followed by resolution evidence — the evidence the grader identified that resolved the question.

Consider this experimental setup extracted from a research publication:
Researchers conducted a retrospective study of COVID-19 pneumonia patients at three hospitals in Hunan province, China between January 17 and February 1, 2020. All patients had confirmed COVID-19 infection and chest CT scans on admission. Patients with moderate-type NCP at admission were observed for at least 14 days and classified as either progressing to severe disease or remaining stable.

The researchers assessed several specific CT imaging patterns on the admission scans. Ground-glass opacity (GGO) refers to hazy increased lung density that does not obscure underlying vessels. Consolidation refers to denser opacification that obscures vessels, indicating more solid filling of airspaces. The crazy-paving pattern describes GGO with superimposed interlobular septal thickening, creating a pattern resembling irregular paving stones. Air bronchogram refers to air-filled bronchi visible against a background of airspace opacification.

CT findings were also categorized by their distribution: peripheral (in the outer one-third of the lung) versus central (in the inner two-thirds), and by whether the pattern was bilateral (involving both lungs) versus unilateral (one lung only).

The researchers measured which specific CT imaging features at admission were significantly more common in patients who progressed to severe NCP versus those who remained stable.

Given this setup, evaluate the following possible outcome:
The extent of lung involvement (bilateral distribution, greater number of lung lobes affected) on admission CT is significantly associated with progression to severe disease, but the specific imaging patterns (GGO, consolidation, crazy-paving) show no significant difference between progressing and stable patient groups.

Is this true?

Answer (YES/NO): NO